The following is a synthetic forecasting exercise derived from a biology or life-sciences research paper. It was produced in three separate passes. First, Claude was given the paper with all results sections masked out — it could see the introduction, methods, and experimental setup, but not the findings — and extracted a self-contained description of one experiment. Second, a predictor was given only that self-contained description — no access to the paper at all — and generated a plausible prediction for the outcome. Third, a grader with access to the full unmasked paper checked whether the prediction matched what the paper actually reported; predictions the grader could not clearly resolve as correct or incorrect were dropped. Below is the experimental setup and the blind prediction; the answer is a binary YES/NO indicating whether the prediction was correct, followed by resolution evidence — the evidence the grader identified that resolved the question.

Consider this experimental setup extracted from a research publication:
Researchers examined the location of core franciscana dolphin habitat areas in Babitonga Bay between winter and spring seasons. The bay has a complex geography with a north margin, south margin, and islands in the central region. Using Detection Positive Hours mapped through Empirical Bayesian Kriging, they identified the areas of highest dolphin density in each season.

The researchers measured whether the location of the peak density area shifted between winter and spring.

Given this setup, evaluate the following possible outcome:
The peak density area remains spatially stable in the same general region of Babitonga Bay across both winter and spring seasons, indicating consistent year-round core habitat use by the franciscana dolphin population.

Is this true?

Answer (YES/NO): YES